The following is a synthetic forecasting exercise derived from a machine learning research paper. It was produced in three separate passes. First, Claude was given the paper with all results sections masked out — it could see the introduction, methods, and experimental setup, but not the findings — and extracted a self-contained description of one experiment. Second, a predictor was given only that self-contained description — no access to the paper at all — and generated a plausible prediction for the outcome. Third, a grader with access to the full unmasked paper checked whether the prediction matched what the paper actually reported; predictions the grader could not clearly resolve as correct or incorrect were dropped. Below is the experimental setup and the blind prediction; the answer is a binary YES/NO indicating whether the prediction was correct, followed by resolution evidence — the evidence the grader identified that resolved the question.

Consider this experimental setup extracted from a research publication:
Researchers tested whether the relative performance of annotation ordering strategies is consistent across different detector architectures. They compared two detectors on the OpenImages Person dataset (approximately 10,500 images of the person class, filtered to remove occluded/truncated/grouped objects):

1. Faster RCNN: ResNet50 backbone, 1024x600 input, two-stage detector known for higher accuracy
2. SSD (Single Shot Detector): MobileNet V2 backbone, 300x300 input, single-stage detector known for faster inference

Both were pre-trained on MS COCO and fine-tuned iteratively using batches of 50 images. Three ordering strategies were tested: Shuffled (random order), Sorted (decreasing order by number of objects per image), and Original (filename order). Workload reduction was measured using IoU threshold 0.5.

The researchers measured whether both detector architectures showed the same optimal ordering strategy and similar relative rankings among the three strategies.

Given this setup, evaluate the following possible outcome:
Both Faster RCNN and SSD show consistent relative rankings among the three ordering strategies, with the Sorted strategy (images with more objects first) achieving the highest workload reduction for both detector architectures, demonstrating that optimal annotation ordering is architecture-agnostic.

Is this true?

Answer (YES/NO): NO